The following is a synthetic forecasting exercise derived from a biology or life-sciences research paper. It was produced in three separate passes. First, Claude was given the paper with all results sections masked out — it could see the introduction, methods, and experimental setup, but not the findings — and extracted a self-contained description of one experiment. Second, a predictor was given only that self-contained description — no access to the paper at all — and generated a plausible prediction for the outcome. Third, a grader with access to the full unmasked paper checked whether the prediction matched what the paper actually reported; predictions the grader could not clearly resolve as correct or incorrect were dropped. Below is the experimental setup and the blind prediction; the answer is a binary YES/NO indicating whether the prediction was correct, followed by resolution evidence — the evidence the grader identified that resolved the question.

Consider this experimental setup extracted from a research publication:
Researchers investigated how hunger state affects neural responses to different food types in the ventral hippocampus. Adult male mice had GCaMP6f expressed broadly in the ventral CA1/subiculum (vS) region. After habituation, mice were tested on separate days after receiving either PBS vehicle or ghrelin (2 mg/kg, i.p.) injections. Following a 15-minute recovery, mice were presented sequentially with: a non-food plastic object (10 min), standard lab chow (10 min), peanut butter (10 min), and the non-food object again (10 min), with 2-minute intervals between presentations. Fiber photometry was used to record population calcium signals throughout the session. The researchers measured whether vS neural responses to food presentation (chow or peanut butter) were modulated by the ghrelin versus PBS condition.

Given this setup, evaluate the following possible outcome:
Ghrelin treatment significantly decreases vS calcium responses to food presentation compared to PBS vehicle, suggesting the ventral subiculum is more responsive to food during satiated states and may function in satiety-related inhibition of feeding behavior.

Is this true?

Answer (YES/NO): NO